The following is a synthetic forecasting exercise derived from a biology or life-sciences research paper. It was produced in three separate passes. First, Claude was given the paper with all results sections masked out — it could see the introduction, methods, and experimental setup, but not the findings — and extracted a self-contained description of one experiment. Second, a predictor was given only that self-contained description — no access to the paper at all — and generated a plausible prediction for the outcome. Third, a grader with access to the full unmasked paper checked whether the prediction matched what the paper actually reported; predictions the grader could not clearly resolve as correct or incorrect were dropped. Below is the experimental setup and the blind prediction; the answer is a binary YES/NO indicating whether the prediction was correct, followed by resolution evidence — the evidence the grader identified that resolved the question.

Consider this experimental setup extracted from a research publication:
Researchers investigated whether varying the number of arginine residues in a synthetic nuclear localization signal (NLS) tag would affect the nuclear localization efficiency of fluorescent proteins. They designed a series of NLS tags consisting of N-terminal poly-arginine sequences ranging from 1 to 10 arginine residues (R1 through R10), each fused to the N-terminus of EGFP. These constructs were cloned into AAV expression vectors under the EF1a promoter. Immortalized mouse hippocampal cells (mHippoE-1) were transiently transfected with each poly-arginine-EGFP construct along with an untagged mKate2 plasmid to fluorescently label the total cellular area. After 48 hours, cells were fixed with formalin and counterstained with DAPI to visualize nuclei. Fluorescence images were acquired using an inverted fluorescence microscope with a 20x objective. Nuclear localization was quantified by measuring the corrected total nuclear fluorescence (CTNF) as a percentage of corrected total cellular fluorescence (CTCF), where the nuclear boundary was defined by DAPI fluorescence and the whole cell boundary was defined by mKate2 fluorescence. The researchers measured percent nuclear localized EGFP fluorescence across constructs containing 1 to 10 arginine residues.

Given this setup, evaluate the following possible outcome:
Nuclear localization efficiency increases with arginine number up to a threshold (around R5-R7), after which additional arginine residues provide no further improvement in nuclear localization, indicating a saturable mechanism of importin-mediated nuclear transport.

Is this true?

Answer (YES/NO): NO